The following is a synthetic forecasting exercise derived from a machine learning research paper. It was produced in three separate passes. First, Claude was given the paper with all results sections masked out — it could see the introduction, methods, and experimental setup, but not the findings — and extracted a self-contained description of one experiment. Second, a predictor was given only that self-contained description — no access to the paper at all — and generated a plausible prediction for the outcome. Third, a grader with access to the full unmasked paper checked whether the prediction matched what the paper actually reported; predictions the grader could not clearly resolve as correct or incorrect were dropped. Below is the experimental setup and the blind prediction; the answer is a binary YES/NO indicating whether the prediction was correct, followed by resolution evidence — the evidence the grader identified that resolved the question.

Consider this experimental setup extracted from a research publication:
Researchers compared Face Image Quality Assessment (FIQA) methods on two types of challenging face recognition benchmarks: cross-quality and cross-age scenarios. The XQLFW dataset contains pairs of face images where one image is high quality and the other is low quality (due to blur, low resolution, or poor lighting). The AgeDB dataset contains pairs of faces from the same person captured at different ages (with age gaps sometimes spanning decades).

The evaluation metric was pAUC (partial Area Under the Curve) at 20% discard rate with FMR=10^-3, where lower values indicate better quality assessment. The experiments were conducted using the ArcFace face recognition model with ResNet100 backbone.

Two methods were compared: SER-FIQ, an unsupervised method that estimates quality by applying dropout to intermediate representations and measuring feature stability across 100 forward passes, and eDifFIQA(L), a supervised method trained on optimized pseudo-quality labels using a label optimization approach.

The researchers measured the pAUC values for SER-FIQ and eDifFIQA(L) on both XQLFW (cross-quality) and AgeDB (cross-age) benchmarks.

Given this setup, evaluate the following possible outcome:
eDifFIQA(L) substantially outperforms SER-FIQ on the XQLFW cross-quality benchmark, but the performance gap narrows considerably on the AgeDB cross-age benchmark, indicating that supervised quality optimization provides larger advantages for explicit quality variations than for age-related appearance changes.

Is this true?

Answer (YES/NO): NO